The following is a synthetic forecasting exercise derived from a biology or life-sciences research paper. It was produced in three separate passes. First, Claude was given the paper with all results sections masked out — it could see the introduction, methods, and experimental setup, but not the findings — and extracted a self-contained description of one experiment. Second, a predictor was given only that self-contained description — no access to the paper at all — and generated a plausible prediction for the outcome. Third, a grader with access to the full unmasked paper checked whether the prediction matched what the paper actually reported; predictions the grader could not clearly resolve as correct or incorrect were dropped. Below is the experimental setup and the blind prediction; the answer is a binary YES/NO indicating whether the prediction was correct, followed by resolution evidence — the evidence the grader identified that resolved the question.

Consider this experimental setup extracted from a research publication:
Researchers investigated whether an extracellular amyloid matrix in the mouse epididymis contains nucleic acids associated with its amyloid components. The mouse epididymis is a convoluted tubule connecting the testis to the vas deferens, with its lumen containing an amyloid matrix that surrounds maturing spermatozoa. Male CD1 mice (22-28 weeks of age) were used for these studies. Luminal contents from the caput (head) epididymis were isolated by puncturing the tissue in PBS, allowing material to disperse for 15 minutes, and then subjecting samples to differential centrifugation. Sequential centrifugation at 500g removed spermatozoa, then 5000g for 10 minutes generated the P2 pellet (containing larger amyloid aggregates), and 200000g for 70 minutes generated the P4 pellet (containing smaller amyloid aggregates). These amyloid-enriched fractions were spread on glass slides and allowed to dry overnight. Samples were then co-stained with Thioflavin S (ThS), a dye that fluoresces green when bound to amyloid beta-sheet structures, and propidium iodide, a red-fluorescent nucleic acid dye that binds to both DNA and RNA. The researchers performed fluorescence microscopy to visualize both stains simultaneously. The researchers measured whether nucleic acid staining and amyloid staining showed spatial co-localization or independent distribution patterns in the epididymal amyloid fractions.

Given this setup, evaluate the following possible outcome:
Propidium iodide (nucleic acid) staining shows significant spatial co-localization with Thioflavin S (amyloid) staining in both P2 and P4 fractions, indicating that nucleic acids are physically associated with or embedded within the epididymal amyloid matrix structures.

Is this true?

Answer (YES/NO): YES